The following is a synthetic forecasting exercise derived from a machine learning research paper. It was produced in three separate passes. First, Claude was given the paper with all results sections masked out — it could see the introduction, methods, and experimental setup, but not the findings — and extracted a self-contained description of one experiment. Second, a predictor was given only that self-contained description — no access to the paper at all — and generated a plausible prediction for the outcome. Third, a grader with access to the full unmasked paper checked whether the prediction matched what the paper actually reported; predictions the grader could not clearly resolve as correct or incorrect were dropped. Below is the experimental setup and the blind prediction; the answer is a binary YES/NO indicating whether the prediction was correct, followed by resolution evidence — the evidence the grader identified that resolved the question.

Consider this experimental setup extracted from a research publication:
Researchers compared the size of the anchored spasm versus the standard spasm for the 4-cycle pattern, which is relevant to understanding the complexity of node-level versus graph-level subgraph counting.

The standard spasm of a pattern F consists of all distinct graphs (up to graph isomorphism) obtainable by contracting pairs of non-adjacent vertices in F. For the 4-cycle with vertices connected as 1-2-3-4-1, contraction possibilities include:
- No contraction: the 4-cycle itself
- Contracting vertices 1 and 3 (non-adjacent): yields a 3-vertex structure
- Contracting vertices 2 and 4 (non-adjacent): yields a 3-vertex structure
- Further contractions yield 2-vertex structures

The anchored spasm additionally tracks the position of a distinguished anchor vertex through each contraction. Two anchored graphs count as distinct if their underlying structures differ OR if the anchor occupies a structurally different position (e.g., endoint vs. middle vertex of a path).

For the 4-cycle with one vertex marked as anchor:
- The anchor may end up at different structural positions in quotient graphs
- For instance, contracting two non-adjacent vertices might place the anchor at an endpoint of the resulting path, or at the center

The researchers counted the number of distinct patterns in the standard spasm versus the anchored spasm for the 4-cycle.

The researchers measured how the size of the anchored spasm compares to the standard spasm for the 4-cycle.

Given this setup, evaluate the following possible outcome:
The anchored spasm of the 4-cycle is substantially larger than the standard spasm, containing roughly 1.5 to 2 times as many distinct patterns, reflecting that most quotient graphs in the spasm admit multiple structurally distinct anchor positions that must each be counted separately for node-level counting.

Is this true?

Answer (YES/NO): NO